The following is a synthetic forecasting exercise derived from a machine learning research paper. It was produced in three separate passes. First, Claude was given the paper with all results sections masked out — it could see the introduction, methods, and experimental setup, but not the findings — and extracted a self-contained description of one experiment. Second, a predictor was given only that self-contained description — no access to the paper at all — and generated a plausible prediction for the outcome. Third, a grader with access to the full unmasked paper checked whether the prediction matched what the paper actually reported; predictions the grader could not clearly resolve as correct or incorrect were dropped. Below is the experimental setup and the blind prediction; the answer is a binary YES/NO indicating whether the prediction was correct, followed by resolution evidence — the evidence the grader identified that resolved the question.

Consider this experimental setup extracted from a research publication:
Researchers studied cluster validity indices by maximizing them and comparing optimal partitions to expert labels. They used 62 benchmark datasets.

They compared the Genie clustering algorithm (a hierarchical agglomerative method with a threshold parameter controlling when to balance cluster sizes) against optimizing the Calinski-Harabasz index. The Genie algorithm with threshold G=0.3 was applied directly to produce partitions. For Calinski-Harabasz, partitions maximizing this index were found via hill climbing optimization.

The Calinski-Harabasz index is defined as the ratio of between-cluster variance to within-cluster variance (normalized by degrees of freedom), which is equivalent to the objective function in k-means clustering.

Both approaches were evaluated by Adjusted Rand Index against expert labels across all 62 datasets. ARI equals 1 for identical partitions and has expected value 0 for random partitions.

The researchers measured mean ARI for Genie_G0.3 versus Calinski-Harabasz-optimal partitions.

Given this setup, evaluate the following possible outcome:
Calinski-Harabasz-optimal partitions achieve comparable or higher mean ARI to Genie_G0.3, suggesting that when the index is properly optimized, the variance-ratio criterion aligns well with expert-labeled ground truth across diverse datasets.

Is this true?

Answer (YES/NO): NO